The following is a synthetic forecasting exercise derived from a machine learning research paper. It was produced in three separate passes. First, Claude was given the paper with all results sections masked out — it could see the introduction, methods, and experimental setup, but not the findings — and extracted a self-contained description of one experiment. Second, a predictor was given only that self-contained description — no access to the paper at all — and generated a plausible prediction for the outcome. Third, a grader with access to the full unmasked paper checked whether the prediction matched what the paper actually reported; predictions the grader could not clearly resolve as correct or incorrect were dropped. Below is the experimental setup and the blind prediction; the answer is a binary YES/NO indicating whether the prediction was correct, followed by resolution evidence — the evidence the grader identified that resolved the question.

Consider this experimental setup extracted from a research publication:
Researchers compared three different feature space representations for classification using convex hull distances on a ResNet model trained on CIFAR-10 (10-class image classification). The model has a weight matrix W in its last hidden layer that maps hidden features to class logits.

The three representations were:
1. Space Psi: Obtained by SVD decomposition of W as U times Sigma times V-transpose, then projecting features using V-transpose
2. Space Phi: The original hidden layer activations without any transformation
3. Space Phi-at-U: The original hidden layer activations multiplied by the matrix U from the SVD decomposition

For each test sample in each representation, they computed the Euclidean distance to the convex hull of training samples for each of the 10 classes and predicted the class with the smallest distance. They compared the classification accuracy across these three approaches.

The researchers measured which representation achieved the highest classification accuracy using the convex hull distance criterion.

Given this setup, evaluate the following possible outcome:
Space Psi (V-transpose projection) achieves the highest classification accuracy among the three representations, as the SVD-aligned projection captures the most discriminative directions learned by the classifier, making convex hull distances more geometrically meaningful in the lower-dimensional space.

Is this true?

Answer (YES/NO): YES